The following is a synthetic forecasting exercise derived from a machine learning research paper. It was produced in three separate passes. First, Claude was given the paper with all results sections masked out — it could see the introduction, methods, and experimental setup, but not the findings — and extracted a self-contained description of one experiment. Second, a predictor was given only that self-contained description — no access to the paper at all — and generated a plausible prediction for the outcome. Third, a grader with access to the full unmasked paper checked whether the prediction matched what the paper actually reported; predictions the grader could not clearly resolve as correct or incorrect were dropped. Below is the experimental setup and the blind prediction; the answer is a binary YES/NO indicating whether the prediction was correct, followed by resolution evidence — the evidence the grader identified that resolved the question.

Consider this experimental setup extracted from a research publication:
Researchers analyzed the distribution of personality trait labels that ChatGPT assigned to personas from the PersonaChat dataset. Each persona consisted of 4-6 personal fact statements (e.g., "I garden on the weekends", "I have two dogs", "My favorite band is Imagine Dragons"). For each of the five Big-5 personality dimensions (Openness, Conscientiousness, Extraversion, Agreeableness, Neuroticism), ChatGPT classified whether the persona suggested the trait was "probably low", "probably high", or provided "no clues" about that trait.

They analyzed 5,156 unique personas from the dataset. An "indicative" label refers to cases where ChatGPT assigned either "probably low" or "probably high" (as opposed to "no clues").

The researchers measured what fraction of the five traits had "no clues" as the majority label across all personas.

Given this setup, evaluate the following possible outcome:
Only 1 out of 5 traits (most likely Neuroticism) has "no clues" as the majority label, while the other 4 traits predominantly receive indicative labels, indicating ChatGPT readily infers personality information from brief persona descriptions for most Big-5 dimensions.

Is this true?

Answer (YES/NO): NO